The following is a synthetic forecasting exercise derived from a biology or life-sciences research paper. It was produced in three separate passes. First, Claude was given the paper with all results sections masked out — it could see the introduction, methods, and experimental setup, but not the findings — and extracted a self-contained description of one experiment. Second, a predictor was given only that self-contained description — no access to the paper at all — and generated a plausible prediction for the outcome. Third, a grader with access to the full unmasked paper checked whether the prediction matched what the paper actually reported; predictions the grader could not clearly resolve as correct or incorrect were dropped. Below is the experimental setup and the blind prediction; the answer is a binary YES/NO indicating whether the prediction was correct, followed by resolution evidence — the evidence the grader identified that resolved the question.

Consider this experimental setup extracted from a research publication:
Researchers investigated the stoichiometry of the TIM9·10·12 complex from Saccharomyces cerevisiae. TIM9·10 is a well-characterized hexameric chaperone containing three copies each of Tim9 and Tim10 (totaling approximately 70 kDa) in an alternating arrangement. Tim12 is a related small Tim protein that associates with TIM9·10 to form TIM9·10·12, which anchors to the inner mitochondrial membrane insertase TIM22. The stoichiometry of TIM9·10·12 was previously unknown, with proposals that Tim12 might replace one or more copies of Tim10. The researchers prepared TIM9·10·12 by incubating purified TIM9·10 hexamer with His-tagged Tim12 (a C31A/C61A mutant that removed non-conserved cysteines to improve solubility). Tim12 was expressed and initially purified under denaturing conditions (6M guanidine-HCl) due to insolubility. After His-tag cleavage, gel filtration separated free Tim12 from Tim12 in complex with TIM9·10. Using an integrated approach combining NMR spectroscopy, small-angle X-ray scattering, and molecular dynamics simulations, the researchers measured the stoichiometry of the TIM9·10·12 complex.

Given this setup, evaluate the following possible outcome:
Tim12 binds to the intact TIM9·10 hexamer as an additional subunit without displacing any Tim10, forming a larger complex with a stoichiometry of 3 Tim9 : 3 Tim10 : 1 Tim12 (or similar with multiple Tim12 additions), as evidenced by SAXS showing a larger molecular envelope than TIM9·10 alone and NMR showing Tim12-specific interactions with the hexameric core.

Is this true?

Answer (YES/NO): NO